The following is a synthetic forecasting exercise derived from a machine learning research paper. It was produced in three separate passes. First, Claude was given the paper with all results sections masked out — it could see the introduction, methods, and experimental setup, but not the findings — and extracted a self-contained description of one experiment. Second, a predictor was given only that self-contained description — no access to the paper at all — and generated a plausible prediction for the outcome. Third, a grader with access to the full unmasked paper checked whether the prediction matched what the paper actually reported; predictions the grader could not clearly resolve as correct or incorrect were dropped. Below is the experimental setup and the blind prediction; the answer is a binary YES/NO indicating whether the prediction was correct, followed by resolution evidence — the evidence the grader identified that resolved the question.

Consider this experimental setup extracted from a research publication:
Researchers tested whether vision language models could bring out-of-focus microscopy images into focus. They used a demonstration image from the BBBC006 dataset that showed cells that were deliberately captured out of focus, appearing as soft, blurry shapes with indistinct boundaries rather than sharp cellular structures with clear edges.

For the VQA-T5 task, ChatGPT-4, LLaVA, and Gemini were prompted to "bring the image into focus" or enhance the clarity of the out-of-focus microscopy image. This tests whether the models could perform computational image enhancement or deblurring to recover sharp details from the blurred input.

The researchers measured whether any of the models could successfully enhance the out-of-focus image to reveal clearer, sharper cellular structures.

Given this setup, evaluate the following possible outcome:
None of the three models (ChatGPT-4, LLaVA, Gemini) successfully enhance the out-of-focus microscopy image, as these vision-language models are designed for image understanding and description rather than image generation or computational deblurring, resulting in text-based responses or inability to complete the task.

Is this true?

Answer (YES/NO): YES